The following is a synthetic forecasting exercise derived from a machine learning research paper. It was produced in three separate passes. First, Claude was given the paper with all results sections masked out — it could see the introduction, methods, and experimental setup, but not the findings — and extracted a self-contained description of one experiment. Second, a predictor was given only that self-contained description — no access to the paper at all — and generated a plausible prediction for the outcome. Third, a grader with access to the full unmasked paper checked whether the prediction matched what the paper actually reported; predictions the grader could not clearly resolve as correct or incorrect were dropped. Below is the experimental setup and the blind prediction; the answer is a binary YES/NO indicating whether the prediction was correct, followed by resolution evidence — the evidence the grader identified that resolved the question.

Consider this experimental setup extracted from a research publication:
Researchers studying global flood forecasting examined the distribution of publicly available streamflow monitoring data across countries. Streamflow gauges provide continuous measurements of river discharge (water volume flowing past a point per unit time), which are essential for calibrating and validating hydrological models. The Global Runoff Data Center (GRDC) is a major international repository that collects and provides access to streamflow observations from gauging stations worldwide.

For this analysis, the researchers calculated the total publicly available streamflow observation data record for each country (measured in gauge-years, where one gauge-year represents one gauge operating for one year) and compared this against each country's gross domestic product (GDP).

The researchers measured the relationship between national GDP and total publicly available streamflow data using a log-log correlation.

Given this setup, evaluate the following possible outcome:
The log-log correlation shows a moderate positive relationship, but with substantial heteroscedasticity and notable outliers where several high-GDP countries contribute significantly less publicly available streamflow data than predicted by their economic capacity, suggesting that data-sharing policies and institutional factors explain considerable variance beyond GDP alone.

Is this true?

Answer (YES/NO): NO